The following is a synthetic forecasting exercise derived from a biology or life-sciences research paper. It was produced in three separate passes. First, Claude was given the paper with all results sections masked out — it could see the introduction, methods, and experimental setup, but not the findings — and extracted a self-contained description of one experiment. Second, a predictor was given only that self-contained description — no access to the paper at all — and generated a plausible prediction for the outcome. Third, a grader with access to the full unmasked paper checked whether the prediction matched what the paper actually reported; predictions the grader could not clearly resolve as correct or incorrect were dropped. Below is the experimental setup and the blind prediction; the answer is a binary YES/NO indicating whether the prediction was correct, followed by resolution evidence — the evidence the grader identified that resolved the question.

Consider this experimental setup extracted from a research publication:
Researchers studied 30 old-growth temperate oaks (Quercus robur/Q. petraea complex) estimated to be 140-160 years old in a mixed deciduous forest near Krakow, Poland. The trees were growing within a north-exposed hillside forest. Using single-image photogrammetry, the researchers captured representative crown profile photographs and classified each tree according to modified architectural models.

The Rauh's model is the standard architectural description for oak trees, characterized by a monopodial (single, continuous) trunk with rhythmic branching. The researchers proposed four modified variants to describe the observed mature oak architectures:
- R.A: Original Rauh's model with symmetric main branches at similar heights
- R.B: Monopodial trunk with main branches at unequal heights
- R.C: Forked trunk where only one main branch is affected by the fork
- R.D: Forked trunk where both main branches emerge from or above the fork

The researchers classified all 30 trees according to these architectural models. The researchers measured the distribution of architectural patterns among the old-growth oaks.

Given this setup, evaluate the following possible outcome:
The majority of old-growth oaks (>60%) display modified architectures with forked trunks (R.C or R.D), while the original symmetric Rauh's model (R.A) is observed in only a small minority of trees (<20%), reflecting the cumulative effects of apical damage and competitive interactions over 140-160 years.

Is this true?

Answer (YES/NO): NO